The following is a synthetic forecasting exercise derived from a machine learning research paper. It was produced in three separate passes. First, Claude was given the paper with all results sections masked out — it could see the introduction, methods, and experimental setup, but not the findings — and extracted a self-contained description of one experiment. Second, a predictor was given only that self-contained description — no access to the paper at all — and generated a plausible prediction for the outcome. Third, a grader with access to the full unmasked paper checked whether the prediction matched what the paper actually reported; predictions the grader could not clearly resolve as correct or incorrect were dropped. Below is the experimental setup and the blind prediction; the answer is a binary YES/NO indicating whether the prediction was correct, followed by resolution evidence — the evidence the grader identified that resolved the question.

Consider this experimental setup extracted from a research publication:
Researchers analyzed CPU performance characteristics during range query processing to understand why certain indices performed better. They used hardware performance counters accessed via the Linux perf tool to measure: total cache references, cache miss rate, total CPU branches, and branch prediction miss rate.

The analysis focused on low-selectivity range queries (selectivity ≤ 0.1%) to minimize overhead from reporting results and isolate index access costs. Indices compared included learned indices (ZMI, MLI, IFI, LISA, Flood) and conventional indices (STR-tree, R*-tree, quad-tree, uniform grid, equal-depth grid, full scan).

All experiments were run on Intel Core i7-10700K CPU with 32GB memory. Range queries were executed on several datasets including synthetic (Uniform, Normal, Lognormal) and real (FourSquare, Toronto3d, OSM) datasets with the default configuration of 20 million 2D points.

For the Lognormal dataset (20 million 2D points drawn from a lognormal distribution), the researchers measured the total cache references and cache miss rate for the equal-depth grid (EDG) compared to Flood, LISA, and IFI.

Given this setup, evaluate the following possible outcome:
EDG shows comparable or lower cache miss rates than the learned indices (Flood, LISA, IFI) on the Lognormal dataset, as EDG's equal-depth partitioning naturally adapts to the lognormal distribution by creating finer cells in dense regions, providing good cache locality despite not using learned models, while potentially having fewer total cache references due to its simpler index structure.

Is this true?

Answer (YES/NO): NO